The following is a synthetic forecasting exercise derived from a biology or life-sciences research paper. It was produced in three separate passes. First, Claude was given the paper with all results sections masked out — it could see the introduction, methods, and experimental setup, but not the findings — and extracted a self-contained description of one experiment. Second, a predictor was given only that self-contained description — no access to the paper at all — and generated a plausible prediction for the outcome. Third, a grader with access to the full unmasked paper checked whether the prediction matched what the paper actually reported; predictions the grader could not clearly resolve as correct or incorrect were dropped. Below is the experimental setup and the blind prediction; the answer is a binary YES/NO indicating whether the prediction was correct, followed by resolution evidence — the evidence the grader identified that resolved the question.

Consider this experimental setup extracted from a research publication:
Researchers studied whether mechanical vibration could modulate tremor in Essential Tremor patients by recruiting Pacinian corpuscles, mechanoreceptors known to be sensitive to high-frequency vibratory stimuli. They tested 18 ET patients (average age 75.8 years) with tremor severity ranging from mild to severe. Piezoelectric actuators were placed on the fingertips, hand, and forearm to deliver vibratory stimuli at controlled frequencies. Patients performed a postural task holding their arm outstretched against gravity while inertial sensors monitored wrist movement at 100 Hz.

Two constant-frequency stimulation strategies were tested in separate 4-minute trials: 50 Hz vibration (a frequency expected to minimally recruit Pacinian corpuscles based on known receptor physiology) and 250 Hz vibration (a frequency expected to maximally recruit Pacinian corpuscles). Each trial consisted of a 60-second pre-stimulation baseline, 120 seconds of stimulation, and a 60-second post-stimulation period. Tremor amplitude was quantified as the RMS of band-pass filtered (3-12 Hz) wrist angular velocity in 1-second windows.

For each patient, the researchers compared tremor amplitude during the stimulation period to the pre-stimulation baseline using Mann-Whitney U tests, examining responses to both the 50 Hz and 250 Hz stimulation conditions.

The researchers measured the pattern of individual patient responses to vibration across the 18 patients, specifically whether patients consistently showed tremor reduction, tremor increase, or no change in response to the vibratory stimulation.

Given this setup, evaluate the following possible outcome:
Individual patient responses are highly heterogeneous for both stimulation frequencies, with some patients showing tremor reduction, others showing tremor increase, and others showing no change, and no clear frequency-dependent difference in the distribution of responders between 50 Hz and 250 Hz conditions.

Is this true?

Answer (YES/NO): YES